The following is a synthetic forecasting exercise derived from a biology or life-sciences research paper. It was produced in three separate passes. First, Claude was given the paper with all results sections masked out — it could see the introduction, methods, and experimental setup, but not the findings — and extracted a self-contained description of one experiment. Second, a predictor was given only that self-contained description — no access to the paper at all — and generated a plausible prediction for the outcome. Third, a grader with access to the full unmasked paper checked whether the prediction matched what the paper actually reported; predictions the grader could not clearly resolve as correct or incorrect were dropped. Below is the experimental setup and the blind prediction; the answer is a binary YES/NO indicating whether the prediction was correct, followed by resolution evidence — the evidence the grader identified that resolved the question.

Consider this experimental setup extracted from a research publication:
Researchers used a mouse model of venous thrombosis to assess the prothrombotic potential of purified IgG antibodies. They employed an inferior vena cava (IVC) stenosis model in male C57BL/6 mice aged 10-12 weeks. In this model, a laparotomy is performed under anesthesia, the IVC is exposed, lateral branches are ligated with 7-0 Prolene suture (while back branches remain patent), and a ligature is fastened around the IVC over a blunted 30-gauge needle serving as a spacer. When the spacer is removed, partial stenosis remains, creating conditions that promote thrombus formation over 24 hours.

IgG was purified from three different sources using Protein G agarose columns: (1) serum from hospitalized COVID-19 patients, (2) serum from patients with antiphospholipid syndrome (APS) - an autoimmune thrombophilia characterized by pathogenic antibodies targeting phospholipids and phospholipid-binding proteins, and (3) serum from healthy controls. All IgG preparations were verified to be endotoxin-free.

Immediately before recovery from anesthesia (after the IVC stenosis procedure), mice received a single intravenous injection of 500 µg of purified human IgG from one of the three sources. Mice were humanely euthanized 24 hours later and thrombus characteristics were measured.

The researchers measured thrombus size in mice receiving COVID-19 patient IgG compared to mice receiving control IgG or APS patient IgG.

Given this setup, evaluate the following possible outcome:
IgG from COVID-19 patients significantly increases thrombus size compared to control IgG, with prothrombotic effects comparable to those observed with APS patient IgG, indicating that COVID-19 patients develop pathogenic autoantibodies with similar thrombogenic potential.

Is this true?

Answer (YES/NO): YES